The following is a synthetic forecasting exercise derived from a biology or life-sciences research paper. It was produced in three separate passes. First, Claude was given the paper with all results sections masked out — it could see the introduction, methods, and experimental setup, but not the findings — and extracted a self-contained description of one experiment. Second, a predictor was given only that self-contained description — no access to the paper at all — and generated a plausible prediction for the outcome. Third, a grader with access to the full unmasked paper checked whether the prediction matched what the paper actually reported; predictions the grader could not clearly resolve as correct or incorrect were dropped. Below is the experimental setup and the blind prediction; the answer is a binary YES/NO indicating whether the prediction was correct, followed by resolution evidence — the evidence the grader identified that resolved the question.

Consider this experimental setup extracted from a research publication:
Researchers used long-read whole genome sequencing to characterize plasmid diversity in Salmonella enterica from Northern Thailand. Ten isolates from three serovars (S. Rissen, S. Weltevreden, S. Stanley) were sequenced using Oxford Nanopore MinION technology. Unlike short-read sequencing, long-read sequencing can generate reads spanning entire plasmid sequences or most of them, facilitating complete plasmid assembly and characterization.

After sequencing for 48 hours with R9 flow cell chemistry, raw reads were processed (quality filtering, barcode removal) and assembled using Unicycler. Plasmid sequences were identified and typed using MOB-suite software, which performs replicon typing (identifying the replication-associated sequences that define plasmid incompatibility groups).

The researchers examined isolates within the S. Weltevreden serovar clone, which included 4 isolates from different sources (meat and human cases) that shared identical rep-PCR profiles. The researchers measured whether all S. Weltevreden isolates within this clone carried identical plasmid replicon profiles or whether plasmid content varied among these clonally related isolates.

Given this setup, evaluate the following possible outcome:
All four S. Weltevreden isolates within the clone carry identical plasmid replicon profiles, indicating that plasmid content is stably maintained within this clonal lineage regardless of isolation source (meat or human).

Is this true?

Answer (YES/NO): NO